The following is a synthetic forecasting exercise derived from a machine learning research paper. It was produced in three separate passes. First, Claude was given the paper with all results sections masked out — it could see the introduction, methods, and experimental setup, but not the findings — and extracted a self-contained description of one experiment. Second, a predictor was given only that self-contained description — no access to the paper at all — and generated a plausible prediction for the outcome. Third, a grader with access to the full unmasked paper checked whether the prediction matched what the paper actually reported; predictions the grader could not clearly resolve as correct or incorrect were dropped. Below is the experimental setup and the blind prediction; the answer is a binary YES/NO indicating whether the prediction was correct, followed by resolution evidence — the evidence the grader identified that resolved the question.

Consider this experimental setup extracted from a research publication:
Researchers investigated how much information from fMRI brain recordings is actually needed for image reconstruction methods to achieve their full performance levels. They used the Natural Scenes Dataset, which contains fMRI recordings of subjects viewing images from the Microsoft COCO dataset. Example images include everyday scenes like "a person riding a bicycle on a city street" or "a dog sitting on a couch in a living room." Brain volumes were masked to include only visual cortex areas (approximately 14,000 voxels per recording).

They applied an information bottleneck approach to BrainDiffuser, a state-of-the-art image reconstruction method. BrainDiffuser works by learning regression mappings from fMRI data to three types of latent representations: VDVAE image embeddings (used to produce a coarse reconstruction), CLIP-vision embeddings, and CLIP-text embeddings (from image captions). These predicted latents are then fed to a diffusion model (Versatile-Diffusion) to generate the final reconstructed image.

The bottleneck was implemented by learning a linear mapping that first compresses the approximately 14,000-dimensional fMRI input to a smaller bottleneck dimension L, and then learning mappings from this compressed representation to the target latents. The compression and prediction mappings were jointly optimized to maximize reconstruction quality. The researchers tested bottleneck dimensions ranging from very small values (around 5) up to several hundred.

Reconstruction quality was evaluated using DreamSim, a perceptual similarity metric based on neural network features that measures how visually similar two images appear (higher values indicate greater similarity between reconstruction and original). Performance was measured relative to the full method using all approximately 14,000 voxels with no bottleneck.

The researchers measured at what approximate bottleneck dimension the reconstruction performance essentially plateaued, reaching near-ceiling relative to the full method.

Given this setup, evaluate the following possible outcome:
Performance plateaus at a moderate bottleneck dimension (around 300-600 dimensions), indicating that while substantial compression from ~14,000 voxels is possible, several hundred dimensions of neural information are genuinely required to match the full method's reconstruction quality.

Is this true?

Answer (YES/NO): NO